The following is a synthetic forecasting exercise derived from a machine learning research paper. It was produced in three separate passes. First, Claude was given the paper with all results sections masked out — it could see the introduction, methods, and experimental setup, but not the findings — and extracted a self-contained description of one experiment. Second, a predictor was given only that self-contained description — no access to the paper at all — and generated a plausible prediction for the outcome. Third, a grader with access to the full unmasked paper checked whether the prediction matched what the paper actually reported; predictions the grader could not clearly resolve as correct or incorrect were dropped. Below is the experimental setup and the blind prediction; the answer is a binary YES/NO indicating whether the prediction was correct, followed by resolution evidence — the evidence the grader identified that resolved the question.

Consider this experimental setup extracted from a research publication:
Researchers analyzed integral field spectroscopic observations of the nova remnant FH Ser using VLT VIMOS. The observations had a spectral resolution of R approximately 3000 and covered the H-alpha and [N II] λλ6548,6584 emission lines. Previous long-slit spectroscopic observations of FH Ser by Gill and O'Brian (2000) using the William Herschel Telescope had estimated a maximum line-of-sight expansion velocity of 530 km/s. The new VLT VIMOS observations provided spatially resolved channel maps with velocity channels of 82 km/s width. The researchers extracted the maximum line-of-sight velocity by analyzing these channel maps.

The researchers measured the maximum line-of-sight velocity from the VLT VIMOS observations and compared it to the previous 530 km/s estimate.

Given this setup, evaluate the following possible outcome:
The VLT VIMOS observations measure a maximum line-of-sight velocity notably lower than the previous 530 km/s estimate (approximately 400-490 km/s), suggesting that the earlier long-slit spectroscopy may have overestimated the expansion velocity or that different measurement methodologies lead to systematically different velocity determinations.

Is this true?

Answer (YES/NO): NO